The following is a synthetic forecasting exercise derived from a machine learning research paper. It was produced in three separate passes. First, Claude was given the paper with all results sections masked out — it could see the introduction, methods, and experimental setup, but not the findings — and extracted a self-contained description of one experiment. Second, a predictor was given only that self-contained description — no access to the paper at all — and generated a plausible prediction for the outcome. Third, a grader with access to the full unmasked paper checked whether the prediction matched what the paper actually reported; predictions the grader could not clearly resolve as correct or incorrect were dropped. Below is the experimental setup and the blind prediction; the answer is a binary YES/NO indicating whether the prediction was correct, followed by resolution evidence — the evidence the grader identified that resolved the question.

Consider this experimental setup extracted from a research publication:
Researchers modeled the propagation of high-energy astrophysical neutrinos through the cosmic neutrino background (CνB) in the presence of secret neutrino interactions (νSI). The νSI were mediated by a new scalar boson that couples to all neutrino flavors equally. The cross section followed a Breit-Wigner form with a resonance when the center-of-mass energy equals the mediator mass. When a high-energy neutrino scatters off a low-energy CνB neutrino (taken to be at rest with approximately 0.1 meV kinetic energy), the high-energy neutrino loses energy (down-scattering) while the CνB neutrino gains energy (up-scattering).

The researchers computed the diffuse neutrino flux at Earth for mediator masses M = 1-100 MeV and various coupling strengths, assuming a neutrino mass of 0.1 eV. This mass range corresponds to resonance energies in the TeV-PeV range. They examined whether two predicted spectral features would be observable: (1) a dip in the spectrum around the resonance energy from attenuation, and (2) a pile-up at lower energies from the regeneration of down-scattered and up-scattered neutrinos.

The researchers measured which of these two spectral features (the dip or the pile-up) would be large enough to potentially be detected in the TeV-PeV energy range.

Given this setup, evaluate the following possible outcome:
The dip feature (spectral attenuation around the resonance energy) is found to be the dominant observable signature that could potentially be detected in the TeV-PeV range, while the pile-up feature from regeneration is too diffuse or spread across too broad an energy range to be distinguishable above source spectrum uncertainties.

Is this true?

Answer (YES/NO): YES